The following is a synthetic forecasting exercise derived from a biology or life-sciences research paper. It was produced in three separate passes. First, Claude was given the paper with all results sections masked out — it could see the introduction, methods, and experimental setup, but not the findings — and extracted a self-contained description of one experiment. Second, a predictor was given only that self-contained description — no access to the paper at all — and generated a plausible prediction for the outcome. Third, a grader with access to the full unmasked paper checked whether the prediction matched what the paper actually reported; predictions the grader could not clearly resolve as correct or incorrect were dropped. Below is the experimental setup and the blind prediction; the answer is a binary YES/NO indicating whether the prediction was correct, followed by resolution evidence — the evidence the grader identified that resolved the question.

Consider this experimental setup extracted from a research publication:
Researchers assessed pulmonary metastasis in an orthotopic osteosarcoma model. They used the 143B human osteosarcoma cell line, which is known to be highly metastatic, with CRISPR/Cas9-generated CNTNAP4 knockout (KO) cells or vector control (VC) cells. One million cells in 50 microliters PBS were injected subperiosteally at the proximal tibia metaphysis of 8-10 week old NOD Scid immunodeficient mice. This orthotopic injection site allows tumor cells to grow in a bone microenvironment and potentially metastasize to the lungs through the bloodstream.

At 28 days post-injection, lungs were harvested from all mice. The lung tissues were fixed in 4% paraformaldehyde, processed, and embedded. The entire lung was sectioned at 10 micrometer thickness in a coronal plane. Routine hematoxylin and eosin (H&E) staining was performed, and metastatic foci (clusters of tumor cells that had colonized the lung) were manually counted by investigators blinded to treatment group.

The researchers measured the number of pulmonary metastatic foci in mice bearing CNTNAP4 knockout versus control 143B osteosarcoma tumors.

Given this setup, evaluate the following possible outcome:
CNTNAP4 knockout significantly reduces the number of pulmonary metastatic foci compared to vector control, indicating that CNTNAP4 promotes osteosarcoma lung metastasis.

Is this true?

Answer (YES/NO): YES